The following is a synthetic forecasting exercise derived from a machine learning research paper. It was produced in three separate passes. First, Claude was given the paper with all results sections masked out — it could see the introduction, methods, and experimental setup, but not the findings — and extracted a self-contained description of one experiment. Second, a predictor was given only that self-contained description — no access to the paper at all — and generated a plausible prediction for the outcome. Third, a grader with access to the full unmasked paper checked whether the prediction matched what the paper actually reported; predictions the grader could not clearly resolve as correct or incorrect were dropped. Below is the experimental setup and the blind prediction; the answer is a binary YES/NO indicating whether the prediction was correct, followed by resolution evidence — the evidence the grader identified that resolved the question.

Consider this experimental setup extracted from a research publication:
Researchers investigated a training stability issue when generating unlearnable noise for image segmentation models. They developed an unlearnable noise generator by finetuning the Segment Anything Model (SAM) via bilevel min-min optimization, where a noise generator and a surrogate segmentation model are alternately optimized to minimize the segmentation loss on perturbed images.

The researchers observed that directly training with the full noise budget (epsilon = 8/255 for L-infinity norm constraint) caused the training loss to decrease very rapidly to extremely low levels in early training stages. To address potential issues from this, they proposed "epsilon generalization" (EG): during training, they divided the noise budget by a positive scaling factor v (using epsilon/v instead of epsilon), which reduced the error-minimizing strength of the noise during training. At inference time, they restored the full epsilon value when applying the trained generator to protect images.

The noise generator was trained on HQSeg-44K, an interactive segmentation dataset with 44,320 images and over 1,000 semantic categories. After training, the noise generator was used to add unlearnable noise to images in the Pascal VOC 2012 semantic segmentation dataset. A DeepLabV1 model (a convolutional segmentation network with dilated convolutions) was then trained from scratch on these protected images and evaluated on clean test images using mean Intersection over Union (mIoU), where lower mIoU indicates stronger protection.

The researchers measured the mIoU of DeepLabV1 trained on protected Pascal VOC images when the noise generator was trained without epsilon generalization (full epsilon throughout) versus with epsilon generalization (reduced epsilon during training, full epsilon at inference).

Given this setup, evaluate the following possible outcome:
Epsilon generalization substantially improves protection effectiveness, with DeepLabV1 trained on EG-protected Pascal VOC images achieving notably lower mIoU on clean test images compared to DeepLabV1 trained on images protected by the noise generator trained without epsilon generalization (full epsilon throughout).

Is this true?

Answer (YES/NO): YES